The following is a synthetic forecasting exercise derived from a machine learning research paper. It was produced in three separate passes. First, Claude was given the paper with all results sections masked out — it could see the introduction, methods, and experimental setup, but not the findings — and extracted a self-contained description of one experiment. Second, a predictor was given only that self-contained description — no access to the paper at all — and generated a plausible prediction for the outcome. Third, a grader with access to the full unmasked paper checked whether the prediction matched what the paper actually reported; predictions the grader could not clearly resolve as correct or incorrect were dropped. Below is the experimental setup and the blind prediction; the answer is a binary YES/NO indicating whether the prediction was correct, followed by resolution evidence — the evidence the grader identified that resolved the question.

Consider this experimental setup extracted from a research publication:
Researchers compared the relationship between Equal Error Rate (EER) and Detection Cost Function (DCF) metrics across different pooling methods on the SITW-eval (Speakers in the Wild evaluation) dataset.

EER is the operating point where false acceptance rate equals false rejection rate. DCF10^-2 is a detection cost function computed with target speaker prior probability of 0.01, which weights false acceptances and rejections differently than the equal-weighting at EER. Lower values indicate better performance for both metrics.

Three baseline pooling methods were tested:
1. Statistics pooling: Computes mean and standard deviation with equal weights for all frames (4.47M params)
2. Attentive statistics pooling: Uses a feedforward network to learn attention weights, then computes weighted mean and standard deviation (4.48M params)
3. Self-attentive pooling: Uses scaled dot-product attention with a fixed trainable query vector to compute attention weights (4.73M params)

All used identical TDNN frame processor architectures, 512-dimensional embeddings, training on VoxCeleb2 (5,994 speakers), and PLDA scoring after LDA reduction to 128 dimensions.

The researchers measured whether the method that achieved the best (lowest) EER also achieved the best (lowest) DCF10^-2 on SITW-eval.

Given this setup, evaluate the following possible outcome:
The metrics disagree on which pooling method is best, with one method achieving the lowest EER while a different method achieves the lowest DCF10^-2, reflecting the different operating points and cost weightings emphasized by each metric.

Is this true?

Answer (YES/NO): YES